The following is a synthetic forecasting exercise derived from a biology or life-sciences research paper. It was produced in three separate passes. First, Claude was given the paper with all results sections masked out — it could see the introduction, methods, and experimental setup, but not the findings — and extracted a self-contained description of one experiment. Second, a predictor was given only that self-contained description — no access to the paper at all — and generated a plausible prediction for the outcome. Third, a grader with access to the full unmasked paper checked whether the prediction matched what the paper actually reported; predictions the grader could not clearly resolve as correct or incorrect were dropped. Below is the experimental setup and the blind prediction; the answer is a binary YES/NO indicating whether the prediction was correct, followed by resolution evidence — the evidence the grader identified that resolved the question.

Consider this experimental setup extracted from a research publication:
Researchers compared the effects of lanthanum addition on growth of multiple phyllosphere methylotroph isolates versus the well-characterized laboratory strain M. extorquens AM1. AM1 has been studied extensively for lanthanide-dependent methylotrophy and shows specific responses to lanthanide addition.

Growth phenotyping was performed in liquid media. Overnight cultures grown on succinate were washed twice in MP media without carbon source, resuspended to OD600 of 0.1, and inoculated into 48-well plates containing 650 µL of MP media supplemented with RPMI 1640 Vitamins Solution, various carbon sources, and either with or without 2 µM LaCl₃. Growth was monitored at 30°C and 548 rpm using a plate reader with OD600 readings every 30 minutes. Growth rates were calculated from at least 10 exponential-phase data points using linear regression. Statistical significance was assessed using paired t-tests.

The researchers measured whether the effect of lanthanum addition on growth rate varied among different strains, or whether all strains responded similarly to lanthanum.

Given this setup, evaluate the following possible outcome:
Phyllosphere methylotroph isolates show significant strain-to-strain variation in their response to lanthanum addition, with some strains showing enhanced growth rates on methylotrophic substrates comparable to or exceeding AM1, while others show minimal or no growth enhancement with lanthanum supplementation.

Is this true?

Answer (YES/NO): YES